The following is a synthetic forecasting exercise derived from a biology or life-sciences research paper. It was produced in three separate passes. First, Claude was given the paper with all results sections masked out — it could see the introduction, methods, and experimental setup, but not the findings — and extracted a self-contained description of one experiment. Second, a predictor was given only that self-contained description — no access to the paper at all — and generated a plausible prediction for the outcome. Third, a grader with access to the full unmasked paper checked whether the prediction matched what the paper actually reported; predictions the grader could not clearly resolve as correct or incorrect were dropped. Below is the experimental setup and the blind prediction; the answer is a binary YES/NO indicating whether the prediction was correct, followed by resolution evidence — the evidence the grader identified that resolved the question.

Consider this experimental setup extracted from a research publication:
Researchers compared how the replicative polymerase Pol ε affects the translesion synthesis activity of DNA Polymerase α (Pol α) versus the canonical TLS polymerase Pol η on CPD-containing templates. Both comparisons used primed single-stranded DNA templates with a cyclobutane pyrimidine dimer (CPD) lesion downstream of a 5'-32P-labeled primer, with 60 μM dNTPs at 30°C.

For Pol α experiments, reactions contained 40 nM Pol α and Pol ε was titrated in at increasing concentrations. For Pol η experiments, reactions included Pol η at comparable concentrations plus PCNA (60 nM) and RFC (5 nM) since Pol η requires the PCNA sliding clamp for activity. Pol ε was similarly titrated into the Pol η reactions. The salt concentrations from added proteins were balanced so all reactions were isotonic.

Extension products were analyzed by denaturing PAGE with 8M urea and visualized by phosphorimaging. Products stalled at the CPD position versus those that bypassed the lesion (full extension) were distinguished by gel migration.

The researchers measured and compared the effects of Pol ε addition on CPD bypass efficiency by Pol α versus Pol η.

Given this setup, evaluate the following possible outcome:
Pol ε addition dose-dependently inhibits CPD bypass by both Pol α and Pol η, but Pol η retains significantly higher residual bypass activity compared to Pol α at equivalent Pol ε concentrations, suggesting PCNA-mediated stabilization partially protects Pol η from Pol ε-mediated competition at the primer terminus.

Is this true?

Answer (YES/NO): NO